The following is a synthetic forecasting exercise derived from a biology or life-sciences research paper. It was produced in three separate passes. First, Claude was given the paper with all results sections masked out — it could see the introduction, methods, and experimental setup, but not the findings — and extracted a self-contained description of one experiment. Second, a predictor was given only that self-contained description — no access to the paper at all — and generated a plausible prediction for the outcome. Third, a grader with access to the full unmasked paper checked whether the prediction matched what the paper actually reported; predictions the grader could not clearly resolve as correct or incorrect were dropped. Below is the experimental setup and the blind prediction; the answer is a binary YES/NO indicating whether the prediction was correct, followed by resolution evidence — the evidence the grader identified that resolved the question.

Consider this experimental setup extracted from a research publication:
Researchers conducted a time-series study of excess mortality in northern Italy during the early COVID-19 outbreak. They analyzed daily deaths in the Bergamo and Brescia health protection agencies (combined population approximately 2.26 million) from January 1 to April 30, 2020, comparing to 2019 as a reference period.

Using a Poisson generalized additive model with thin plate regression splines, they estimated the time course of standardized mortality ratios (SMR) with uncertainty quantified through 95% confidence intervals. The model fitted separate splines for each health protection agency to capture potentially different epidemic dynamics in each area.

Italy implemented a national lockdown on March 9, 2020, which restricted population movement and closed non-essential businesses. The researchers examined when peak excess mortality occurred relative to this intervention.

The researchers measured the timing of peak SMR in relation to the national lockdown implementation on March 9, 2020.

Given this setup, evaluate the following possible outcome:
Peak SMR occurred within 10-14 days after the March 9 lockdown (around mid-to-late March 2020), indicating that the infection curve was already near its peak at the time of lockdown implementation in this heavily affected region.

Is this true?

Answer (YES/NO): YES